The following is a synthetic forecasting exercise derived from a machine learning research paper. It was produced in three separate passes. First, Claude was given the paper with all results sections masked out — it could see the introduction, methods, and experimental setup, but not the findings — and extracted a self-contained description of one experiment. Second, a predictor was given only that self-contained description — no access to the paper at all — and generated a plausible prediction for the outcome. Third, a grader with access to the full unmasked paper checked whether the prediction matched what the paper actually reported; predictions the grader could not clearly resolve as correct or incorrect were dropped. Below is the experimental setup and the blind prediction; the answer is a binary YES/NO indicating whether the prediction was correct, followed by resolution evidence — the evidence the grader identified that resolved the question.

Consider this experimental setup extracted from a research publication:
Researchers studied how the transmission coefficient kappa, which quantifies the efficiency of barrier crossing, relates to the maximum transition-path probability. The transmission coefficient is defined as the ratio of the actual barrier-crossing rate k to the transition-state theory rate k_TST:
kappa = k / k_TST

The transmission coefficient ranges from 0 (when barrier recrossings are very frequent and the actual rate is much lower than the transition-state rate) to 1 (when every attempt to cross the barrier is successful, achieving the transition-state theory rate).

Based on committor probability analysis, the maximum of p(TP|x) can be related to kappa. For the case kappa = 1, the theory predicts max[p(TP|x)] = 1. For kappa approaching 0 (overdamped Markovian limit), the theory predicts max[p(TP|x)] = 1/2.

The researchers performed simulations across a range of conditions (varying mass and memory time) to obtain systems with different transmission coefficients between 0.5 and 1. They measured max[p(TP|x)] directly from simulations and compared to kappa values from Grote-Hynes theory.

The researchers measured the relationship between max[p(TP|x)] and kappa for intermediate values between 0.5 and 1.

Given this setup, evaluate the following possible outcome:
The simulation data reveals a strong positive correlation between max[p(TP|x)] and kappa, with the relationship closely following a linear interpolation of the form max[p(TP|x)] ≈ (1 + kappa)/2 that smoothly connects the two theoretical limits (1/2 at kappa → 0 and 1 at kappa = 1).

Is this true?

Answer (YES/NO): NO